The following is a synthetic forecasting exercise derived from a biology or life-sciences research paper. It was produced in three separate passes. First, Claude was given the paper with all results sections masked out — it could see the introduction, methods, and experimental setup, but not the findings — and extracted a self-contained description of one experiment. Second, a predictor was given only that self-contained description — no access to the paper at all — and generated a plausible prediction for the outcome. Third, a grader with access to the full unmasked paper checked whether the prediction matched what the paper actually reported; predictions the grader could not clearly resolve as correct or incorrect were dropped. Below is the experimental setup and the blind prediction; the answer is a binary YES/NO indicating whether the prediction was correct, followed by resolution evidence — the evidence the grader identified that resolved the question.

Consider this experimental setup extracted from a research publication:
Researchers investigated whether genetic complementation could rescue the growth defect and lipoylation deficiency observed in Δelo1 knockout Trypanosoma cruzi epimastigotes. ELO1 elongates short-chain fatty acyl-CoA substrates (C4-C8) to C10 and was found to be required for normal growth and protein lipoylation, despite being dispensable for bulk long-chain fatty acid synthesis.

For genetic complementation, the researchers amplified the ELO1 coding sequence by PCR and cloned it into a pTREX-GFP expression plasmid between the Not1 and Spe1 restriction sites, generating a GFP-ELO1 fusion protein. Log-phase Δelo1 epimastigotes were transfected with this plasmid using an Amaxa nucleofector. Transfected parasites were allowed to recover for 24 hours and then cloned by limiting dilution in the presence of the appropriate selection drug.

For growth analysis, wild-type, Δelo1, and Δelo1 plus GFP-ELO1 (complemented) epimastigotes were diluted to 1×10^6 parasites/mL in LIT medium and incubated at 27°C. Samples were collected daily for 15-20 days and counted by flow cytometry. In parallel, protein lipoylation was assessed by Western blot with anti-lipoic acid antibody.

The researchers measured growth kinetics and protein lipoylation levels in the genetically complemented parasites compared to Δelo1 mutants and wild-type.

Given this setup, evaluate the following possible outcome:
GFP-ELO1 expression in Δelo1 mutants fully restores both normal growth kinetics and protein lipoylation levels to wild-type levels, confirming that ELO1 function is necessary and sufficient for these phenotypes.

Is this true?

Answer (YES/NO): YES